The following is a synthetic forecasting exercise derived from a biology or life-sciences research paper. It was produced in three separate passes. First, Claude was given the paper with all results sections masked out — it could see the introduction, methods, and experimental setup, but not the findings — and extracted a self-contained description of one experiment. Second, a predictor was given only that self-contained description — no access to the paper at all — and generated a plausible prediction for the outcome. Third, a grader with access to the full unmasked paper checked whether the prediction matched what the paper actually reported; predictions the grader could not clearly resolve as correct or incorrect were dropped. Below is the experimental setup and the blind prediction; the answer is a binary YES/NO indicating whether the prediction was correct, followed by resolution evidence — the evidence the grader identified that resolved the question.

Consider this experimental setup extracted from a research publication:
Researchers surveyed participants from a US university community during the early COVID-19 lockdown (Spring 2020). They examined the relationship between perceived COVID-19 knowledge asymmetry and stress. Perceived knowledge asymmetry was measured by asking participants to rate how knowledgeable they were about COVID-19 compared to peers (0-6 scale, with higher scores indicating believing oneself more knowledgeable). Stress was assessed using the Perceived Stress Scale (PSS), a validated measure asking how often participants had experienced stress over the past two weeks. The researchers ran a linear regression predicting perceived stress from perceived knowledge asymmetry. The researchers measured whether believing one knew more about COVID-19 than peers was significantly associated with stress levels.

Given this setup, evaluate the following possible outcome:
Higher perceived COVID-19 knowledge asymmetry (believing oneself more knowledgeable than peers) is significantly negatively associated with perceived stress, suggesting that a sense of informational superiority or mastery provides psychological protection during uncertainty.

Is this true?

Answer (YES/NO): NO